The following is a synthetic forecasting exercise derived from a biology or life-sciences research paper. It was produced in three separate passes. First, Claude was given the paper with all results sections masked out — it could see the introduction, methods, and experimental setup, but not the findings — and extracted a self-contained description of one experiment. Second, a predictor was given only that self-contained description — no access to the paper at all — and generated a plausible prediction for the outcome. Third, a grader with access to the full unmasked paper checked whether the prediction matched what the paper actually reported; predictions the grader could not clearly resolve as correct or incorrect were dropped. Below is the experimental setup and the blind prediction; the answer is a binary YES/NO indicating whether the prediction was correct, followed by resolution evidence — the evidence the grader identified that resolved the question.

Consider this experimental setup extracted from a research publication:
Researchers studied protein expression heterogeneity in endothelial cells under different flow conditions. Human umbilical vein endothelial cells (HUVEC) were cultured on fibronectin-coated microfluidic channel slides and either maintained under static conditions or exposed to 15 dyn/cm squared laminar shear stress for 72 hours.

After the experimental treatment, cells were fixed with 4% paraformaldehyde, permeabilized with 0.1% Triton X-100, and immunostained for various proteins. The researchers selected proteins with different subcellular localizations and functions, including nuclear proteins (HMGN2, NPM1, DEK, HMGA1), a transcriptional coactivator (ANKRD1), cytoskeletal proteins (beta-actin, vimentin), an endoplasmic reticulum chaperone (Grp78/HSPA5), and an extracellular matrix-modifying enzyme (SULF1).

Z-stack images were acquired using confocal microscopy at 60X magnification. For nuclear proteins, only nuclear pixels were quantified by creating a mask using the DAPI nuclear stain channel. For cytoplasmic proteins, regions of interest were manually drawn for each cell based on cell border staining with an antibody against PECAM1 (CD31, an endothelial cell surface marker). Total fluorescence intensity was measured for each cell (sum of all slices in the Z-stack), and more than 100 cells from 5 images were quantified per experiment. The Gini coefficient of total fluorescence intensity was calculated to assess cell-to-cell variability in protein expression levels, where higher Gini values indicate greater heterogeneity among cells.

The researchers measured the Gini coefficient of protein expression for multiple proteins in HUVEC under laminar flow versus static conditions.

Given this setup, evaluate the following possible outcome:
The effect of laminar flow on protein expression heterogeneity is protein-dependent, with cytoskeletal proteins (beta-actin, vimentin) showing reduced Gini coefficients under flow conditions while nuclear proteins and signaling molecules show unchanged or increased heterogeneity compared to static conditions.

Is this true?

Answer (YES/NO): NO